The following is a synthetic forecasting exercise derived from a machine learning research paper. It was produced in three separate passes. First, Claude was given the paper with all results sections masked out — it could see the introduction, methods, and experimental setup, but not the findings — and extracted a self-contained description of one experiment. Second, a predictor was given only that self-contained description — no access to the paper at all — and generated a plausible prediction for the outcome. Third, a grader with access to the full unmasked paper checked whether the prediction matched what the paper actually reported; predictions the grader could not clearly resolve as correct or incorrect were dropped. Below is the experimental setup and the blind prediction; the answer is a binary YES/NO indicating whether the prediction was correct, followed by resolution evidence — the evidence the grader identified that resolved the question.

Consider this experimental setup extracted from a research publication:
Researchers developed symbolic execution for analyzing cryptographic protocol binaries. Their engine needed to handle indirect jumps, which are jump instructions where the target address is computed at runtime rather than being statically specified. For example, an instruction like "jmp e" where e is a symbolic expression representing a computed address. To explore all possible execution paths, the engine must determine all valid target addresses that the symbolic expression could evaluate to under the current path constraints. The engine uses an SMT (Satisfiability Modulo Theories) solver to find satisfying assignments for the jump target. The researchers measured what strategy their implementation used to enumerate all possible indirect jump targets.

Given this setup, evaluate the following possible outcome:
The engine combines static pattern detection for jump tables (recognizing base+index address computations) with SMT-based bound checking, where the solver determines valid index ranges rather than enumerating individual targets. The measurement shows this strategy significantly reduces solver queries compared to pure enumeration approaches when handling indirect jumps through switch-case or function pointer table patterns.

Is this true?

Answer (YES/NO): NO